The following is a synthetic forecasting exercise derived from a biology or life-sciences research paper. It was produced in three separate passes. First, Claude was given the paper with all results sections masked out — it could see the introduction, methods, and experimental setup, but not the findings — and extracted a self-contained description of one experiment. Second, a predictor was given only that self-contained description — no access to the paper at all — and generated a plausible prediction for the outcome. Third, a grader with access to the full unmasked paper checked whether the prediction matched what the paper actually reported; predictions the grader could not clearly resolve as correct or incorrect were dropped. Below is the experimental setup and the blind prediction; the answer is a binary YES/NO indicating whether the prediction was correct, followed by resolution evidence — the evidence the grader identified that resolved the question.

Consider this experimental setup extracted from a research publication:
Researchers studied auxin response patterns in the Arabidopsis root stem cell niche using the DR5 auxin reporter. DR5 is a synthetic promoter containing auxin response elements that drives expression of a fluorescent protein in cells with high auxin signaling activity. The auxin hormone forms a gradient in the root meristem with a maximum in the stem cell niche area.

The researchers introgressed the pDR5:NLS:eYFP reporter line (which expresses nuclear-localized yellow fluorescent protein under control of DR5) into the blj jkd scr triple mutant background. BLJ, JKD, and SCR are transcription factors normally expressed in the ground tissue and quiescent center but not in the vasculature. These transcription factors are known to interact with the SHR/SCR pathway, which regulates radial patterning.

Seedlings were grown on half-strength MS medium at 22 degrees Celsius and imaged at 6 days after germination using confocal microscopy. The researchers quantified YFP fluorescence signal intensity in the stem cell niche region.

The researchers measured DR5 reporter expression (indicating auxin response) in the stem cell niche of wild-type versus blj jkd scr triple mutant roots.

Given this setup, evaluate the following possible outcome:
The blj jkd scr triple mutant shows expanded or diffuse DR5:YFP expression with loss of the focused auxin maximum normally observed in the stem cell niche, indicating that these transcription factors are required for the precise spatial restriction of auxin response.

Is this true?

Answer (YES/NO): NO